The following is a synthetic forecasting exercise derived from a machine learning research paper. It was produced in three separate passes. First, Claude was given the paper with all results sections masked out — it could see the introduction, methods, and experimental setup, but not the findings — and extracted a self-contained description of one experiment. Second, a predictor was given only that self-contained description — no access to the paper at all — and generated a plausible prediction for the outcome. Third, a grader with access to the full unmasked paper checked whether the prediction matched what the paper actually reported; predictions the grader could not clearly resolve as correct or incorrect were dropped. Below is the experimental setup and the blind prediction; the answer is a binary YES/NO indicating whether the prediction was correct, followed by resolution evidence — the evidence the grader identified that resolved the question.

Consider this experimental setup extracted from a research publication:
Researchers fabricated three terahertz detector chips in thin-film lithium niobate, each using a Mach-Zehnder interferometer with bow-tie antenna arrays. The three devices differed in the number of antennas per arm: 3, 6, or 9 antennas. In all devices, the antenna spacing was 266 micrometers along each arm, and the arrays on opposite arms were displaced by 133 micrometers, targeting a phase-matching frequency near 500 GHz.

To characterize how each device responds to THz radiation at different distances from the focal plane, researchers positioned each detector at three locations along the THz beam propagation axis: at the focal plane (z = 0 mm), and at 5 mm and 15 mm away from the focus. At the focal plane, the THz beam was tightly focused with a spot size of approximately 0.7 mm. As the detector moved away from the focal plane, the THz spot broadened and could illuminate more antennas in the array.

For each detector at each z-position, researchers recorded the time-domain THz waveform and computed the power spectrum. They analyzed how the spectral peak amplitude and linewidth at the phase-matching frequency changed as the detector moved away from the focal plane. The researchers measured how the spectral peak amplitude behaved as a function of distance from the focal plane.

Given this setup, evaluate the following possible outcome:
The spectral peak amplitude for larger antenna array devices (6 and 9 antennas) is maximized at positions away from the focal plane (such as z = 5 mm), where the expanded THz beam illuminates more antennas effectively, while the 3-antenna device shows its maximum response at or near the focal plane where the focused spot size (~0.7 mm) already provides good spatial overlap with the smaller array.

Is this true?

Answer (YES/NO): NO